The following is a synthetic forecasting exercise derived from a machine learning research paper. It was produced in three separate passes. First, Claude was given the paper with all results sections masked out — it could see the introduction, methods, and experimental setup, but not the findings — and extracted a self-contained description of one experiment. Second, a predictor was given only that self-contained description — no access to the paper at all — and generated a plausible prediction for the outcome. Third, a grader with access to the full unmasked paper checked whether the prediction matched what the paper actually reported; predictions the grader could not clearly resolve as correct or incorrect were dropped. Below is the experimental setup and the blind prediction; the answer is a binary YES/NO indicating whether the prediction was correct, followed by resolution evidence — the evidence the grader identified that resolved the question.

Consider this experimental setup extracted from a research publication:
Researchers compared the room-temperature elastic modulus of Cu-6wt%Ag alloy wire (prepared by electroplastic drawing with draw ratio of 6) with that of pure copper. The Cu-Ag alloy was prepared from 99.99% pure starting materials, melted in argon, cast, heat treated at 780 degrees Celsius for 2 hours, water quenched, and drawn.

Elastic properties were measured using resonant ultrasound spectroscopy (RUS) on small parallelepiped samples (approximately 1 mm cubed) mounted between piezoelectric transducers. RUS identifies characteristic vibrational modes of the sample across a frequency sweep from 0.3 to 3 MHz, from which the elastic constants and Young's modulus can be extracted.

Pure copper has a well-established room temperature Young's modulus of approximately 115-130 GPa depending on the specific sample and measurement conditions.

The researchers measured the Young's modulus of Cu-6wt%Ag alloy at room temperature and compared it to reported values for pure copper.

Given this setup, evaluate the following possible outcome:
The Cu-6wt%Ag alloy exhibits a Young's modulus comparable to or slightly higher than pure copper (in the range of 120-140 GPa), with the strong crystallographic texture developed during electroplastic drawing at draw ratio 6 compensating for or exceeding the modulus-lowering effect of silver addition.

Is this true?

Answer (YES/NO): NO